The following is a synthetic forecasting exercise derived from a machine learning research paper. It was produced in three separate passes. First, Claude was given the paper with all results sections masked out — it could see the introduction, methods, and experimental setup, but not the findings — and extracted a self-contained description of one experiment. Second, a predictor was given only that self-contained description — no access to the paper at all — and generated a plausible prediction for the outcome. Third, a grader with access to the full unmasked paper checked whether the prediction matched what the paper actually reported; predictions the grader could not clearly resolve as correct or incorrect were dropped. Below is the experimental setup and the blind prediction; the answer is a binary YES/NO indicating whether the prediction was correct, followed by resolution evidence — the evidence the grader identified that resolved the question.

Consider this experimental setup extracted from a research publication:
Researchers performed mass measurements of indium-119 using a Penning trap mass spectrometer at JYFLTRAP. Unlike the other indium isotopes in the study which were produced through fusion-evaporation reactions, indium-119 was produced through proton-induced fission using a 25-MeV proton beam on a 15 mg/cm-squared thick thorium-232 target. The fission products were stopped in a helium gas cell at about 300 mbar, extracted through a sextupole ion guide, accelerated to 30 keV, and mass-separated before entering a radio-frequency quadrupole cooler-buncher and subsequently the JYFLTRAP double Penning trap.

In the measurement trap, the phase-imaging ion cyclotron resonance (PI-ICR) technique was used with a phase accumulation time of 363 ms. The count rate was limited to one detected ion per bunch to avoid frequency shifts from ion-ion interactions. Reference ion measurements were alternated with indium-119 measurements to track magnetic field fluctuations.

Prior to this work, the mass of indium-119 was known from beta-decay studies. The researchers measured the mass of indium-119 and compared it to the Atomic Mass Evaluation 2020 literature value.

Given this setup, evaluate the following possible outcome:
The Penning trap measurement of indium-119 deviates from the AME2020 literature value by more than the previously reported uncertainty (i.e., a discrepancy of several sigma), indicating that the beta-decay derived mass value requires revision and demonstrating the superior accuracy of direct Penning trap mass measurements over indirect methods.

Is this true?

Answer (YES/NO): NO